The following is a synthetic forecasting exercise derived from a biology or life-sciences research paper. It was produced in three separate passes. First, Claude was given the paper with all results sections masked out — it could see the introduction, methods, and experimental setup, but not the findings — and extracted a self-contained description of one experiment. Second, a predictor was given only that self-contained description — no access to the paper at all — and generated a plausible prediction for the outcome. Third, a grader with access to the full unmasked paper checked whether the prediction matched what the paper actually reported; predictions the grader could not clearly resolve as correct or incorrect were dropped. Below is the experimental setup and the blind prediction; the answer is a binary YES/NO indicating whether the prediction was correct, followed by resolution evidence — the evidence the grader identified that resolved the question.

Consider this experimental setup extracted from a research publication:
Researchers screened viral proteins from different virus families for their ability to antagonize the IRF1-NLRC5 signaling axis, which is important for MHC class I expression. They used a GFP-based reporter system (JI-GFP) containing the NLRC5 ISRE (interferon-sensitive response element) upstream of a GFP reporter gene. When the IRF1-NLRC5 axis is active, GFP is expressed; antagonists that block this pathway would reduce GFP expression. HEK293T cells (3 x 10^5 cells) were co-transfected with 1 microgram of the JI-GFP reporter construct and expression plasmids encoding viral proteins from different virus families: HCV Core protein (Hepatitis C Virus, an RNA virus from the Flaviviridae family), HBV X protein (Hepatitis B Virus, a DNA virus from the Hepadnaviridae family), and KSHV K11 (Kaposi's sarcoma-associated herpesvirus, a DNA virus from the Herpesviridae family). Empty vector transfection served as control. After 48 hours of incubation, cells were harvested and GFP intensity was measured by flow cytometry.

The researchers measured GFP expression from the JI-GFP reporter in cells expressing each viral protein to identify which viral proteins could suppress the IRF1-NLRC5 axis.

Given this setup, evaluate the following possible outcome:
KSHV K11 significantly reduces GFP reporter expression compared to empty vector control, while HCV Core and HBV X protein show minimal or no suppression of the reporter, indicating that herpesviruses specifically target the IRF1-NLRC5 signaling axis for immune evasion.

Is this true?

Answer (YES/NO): NO